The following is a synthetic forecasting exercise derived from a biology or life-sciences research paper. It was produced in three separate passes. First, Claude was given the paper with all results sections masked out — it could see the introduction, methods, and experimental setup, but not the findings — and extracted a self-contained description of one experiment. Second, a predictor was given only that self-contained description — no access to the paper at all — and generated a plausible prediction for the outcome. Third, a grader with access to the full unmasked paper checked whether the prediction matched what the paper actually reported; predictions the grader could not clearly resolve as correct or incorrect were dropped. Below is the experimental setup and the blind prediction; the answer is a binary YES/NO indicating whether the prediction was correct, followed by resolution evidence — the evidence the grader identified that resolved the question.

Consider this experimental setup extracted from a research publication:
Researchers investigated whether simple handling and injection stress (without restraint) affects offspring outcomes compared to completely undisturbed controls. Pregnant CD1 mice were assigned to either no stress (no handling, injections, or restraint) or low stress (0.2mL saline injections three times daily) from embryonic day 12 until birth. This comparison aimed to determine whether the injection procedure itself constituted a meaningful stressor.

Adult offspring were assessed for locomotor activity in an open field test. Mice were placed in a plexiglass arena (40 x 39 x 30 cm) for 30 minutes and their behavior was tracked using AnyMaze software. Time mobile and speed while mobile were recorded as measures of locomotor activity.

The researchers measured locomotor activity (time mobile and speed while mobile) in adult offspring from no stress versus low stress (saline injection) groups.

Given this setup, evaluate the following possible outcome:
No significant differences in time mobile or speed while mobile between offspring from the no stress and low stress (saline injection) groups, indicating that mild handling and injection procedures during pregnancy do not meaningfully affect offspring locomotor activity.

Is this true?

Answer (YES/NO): YES